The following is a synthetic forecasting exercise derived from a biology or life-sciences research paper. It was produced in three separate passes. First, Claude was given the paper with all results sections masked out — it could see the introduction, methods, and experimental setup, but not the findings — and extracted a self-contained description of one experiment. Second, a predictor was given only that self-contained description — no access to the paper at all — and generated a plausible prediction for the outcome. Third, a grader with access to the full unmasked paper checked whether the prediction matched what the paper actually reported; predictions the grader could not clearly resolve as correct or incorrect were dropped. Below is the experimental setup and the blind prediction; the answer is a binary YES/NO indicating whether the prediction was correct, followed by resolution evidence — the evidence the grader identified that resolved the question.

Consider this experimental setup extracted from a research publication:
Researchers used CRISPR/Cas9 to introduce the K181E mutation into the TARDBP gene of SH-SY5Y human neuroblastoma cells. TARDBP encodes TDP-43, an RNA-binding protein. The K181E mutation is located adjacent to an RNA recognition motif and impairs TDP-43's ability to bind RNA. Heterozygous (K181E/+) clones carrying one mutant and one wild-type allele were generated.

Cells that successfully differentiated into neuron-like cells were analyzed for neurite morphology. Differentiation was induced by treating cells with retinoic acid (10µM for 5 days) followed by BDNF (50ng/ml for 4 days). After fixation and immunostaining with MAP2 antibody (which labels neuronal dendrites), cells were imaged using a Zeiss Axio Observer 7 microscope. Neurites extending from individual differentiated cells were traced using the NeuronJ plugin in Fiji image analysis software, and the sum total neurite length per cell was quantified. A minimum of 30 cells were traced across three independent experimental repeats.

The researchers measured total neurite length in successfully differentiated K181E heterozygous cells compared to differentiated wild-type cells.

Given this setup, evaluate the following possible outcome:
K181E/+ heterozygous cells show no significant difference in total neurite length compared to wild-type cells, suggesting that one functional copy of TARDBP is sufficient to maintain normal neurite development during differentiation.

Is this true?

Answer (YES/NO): YES